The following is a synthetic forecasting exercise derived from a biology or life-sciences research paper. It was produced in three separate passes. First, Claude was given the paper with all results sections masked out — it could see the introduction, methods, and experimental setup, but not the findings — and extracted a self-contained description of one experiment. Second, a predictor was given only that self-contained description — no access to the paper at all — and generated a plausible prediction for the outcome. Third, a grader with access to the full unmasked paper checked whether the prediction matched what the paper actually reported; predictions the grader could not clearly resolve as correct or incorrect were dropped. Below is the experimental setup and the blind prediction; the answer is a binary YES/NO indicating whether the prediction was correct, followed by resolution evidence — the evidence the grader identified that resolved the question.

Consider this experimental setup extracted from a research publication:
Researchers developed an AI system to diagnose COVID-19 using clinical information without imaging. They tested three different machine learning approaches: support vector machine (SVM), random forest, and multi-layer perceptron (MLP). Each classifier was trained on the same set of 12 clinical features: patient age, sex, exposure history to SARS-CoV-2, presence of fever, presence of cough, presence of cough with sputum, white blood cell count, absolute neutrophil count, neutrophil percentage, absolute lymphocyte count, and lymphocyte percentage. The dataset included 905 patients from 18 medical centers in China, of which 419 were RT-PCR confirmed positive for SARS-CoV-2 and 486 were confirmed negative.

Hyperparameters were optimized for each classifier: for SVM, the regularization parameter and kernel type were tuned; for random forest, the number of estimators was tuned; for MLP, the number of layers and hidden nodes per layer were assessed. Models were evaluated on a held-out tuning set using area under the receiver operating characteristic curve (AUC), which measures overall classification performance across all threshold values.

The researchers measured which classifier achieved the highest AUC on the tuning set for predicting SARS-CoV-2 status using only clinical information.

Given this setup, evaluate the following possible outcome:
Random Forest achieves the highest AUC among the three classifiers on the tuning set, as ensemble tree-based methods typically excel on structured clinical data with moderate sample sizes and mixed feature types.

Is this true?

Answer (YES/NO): NO